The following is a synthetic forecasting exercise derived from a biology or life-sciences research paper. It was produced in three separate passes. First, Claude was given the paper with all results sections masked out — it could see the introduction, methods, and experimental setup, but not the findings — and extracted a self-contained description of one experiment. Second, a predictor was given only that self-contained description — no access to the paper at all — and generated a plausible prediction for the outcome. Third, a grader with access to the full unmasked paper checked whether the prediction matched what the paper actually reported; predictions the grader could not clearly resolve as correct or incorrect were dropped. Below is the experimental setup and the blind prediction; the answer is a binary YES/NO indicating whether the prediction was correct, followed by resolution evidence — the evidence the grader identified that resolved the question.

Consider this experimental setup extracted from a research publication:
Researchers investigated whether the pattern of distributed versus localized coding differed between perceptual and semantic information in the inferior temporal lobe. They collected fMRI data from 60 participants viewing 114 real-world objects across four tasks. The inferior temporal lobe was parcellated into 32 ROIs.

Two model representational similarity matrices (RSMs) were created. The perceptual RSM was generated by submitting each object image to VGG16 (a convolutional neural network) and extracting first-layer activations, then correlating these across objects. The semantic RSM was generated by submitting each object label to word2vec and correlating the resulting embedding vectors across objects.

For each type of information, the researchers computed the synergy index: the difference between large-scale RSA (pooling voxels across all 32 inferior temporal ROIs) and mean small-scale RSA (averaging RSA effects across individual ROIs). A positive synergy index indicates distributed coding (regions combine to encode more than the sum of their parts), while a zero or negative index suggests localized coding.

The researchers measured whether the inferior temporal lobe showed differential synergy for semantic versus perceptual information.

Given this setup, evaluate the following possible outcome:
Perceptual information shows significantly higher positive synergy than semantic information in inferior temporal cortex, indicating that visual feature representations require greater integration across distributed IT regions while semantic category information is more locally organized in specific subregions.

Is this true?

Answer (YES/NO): NO